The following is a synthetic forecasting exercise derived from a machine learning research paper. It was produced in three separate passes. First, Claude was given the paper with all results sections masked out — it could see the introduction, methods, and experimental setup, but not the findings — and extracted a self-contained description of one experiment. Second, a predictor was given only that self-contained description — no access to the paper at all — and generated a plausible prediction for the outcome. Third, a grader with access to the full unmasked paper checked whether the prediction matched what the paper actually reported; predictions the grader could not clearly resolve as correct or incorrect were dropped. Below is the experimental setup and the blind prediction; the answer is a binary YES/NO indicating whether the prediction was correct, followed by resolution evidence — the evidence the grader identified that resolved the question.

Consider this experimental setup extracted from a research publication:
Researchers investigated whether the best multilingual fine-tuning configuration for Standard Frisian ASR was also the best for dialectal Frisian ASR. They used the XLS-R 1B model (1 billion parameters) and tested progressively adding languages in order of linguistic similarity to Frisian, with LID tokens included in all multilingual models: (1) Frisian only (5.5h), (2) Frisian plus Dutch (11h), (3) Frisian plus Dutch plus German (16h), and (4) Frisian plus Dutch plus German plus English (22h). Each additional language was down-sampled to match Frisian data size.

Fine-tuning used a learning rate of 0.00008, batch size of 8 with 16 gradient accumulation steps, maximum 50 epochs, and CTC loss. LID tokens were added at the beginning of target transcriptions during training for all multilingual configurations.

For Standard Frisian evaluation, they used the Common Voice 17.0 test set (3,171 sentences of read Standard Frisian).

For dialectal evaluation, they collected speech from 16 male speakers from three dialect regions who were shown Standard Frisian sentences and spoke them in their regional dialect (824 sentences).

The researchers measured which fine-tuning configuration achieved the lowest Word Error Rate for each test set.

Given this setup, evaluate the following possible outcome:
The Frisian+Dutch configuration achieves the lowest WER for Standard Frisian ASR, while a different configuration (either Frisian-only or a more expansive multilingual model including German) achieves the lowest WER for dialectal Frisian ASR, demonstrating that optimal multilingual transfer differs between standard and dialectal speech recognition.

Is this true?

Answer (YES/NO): NO